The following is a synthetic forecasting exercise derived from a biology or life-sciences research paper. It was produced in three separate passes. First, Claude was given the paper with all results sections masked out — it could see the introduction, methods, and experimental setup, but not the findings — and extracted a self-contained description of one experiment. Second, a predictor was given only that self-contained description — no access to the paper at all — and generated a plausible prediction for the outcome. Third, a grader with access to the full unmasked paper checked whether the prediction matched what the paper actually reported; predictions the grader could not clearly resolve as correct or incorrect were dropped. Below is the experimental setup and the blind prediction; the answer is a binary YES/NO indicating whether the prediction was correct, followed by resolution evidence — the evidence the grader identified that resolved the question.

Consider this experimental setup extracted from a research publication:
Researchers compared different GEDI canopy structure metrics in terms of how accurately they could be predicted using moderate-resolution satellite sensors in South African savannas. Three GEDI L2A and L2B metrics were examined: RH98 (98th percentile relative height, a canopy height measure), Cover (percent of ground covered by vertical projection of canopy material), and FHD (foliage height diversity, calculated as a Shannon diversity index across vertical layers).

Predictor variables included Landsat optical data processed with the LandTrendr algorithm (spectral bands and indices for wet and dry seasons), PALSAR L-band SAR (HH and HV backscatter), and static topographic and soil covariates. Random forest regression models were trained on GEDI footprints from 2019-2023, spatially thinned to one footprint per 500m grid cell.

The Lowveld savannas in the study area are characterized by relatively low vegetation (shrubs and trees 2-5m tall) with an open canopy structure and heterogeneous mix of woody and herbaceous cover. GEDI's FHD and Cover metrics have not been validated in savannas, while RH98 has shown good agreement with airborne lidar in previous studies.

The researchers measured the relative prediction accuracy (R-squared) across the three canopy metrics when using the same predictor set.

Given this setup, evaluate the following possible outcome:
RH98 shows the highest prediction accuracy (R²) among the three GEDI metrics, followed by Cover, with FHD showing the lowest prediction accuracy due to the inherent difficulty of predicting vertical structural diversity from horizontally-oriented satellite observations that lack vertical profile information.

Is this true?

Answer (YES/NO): YES